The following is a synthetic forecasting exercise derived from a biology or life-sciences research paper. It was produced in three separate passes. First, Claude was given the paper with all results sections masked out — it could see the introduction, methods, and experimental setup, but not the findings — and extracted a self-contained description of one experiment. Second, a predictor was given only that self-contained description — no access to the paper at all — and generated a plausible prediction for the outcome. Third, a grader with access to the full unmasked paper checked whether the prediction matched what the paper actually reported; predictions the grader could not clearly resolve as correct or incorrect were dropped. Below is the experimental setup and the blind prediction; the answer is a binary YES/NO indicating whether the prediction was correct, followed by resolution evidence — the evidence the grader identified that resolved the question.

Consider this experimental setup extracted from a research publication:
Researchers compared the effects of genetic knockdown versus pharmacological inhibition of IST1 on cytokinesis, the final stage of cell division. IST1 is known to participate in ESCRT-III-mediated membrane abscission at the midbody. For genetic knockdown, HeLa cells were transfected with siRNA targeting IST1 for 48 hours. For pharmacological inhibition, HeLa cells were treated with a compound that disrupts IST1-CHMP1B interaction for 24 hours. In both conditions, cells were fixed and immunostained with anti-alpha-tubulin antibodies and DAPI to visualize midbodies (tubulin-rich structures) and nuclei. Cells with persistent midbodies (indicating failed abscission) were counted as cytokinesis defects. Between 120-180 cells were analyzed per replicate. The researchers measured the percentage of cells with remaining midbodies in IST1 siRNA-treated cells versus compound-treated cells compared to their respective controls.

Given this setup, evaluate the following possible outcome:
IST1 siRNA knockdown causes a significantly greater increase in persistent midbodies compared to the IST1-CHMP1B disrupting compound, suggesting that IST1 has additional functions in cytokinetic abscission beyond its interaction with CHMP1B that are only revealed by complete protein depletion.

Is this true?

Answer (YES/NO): YES